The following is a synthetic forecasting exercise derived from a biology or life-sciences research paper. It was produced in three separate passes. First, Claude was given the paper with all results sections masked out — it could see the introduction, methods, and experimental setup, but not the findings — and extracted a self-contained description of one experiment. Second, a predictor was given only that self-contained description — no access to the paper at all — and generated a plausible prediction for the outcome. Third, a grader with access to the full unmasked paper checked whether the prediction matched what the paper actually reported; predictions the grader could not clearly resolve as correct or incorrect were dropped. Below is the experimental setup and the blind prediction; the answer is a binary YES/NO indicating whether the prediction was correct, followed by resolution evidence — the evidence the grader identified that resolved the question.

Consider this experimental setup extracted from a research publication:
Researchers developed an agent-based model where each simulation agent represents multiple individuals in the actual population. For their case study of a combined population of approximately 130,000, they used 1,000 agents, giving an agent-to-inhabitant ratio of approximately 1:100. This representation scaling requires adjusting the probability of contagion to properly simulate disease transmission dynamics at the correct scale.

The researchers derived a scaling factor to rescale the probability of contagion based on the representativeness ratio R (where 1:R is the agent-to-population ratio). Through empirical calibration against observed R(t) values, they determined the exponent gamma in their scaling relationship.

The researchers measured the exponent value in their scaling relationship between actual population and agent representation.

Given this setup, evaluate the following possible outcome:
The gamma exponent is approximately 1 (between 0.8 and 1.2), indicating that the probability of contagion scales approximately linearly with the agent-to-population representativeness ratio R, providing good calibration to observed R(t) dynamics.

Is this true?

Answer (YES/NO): NO